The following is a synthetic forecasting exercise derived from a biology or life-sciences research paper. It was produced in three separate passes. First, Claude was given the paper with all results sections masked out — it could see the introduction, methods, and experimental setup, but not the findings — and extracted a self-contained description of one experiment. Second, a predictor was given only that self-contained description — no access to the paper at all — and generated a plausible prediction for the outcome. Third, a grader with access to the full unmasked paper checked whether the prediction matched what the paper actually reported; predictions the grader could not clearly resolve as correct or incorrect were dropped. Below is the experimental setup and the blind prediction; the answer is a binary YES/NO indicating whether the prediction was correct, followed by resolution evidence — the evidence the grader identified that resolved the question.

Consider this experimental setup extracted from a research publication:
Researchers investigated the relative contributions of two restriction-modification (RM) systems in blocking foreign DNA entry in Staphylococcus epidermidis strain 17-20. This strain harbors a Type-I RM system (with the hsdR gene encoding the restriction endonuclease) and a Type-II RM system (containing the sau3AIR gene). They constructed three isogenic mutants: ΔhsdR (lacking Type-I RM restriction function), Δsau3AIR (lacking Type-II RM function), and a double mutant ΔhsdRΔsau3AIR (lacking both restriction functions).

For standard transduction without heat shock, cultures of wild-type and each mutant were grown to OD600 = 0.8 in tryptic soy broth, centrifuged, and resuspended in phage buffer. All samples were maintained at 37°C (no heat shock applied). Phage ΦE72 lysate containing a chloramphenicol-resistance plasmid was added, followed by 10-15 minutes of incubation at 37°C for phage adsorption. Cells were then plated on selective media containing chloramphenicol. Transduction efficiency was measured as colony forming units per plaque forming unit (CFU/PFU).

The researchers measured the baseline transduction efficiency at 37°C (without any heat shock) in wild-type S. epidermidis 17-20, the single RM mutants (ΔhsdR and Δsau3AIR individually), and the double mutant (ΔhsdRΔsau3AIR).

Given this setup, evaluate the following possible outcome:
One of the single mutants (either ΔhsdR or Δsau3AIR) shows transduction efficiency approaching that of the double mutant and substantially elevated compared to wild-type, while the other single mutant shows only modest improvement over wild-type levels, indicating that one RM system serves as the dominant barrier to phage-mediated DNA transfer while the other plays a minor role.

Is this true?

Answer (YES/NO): YES